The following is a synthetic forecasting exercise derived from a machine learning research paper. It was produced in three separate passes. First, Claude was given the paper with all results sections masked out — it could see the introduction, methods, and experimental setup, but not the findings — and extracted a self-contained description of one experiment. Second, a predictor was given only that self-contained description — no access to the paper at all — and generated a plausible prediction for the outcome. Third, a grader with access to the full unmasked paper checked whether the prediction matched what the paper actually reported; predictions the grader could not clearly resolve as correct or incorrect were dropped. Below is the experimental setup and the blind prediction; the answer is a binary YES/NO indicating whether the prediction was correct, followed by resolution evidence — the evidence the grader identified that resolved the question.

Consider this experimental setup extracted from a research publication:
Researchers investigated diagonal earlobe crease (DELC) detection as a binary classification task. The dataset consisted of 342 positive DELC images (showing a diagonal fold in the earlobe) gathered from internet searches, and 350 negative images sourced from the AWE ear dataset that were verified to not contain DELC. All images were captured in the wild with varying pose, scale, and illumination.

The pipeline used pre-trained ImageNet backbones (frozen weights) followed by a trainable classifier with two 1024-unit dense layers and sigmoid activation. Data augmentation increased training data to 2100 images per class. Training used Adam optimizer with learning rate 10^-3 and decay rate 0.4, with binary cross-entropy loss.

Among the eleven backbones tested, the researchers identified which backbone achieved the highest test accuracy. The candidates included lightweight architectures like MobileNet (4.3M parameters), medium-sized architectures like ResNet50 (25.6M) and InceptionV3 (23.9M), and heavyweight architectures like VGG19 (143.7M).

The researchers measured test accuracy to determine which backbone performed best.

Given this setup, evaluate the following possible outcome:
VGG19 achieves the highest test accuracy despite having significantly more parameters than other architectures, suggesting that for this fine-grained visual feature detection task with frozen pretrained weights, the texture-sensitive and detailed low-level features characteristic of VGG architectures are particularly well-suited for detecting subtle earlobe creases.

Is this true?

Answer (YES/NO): NO